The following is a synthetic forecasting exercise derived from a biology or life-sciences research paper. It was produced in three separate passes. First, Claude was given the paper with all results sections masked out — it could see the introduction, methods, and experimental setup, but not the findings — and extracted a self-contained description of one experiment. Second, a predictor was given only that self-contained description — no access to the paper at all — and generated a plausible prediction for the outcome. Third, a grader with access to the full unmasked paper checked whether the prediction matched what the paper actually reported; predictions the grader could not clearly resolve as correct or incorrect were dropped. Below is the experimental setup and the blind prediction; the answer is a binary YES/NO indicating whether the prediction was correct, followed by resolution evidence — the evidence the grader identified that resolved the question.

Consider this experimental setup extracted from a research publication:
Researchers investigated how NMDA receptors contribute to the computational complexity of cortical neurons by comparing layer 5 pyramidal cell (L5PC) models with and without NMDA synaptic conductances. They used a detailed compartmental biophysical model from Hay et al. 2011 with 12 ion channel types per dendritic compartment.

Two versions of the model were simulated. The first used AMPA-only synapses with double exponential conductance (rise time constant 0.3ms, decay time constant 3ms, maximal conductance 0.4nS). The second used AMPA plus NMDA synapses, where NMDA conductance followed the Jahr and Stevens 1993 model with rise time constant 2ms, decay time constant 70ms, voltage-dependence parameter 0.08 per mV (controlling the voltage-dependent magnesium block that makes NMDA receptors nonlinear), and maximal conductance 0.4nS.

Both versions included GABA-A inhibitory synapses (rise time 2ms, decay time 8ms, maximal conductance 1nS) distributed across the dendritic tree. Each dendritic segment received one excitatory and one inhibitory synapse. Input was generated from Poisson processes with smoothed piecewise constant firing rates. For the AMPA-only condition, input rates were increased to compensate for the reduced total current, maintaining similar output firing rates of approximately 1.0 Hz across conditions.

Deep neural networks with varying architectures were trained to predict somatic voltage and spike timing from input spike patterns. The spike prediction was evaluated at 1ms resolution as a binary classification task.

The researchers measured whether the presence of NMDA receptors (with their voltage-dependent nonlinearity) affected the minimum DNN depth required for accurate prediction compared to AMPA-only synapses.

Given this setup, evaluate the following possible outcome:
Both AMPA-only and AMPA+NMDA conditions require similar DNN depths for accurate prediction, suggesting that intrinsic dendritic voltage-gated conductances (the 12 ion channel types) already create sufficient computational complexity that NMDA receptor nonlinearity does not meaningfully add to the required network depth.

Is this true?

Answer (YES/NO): NO